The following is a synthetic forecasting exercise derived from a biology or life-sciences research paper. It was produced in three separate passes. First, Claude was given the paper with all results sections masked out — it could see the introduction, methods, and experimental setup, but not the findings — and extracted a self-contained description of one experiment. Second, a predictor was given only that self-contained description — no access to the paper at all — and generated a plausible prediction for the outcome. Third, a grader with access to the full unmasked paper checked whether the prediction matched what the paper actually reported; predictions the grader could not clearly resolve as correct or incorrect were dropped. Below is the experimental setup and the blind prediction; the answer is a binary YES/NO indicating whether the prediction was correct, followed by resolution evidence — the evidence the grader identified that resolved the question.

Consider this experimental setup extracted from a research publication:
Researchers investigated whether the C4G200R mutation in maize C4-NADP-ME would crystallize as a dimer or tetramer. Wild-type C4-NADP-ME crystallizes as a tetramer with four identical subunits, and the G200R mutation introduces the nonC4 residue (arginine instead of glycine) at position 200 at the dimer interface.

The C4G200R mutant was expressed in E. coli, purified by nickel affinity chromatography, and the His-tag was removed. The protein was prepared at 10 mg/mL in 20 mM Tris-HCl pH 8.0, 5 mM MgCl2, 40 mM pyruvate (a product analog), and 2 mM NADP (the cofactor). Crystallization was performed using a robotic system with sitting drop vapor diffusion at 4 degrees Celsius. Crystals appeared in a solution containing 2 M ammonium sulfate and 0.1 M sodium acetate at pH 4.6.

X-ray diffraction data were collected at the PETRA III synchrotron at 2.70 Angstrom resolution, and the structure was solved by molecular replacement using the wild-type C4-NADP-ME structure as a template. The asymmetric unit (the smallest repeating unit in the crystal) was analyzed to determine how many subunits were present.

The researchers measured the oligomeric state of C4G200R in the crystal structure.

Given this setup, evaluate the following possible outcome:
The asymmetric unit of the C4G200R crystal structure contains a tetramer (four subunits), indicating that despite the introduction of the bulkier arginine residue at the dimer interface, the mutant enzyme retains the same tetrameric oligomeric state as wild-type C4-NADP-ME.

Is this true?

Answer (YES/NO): YES